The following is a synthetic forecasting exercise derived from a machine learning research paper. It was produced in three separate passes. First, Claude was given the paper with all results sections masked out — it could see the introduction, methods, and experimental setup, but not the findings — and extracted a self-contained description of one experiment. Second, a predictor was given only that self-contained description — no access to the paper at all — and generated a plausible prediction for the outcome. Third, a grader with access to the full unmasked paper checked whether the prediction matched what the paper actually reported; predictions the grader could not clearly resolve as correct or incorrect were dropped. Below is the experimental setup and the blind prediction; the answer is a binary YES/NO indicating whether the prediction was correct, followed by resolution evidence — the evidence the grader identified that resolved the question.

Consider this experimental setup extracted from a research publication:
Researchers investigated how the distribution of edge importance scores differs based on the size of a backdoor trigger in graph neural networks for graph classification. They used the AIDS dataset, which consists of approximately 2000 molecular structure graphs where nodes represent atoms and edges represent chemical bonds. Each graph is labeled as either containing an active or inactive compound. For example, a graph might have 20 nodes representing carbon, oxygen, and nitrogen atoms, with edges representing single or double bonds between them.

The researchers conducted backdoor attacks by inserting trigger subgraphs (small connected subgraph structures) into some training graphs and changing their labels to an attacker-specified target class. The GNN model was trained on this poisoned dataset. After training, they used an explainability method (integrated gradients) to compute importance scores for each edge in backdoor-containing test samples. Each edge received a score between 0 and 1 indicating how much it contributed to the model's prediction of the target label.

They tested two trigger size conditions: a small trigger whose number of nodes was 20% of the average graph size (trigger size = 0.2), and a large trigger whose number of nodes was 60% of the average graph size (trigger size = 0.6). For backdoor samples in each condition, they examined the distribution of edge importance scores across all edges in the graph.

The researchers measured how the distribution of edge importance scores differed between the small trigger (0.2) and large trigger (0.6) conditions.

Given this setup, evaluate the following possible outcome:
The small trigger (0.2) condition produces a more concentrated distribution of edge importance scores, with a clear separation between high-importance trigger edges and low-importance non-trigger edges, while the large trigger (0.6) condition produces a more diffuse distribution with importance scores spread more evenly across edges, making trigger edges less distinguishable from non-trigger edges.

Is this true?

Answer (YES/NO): NO